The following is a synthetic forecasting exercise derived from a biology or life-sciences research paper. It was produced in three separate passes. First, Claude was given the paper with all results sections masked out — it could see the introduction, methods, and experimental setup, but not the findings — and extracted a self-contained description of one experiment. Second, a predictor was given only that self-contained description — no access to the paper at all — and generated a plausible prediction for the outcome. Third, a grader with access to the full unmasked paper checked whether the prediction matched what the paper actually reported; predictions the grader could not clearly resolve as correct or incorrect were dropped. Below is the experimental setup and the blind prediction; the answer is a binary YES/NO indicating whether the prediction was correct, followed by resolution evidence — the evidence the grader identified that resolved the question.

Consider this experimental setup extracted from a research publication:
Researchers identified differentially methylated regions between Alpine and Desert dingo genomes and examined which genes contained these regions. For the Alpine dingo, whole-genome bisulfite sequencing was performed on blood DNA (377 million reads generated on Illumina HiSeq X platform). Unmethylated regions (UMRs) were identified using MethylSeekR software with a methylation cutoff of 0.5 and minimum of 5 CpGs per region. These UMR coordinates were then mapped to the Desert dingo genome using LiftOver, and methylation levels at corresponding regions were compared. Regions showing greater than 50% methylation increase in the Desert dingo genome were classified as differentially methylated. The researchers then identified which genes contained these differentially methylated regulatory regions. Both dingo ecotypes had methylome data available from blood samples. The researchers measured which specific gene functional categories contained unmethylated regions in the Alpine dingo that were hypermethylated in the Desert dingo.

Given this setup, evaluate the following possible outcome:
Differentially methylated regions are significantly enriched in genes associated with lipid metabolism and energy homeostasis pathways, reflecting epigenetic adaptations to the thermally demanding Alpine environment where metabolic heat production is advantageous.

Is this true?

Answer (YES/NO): NO